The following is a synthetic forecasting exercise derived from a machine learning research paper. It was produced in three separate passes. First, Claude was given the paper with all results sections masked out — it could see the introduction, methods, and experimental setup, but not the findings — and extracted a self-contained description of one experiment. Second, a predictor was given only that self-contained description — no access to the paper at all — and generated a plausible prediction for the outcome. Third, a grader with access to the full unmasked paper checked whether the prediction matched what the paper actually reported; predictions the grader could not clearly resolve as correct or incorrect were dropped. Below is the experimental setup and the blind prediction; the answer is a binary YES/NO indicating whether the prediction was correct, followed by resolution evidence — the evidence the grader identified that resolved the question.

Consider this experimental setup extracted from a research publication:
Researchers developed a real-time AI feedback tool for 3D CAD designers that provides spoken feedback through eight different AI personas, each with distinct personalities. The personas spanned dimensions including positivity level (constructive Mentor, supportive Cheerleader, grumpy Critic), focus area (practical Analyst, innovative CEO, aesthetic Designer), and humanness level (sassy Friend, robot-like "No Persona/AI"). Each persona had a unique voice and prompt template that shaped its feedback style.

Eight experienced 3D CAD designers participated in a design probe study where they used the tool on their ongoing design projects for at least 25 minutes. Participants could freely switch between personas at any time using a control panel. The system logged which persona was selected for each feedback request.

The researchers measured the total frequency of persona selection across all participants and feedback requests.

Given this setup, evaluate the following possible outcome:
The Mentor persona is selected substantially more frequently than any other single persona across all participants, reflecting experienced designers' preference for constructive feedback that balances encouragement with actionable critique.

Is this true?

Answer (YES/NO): NO